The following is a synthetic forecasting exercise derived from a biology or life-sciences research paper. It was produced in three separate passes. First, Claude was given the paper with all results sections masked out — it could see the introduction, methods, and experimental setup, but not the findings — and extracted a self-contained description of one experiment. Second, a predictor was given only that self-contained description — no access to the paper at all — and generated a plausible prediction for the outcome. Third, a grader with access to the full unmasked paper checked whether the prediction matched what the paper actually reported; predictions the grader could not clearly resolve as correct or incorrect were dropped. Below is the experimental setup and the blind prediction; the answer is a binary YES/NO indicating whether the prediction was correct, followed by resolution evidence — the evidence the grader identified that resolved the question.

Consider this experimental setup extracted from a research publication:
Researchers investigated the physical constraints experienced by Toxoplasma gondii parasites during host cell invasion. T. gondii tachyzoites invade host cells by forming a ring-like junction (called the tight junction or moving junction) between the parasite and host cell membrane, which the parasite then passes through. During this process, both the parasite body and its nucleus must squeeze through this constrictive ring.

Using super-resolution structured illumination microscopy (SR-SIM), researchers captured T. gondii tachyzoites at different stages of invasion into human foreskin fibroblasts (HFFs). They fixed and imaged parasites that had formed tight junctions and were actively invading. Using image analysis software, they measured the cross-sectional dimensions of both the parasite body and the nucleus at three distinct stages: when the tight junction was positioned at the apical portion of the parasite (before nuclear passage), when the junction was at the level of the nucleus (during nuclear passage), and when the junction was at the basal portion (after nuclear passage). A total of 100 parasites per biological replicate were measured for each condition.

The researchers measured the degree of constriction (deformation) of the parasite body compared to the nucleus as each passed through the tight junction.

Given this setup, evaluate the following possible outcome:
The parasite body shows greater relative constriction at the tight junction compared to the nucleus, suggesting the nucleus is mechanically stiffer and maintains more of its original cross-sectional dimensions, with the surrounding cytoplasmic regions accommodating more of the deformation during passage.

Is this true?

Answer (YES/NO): NO